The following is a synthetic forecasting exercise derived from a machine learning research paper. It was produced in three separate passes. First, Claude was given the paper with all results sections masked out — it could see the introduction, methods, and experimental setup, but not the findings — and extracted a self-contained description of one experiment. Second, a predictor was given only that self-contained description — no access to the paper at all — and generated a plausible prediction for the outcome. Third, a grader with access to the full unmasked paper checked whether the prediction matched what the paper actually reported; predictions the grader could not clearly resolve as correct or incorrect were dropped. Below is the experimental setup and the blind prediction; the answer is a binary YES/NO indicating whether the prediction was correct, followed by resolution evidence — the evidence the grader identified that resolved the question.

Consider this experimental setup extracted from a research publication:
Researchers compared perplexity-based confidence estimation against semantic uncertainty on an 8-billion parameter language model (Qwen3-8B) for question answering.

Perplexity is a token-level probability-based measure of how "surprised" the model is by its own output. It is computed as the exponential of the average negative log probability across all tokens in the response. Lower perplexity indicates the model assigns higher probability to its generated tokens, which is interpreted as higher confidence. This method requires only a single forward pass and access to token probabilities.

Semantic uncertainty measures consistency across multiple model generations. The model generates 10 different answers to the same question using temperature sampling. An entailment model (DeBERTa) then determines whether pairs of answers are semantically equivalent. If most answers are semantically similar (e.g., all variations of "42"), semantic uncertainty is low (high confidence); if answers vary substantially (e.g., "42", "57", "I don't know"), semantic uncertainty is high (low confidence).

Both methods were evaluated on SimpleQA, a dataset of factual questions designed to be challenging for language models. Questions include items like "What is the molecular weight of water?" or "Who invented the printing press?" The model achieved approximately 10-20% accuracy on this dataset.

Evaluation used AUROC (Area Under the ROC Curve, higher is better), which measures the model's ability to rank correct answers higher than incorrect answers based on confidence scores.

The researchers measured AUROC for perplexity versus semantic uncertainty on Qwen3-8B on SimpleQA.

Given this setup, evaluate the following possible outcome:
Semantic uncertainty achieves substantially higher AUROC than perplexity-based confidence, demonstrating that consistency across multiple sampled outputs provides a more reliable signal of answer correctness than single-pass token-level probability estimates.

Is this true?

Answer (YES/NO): NO